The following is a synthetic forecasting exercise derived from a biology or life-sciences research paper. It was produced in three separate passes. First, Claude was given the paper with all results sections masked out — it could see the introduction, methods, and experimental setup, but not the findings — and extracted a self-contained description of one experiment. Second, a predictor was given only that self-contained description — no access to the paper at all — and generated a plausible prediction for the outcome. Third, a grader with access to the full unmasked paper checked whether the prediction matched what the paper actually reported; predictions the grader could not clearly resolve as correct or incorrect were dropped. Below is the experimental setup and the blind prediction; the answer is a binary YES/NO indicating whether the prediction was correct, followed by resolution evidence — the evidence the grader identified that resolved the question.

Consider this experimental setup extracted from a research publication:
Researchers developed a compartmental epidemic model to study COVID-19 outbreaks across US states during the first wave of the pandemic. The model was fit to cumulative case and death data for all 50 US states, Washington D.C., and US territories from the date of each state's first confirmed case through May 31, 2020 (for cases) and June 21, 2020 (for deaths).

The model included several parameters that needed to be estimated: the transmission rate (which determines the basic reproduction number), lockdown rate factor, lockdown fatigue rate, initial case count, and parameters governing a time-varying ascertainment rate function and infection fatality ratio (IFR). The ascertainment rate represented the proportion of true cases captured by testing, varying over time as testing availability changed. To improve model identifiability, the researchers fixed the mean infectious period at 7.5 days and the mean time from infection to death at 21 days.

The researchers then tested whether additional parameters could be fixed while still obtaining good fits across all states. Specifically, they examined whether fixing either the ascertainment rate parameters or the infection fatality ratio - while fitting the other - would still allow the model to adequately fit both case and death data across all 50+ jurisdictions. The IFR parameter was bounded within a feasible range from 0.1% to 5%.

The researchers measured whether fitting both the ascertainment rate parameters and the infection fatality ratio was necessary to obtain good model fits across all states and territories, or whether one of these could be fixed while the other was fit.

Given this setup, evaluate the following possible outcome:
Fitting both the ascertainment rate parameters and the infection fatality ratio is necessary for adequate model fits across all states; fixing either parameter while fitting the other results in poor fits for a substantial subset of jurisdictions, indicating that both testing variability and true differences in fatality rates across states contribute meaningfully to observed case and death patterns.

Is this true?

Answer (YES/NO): YES